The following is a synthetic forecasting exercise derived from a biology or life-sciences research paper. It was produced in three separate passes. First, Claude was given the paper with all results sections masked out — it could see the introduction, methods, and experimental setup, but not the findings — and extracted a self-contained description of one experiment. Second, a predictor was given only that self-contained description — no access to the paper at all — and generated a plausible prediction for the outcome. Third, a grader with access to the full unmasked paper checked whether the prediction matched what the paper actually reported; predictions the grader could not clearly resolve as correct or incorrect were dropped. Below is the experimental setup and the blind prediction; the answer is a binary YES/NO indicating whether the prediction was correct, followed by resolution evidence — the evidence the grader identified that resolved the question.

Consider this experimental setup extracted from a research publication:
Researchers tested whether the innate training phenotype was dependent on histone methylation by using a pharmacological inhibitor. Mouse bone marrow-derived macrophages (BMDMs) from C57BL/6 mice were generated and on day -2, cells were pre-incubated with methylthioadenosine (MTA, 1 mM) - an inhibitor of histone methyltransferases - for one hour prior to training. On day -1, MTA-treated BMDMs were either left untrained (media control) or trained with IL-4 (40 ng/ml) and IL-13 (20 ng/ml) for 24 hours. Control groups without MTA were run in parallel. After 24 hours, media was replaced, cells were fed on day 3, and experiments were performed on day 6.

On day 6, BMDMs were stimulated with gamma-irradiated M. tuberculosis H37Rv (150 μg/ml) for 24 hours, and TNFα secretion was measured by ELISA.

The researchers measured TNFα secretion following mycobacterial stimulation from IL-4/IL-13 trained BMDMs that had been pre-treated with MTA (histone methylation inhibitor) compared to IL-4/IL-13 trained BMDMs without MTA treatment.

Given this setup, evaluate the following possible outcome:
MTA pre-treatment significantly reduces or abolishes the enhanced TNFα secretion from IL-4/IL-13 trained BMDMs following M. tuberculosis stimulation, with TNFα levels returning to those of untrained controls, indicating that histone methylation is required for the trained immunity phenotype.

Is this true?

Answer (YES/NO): NO